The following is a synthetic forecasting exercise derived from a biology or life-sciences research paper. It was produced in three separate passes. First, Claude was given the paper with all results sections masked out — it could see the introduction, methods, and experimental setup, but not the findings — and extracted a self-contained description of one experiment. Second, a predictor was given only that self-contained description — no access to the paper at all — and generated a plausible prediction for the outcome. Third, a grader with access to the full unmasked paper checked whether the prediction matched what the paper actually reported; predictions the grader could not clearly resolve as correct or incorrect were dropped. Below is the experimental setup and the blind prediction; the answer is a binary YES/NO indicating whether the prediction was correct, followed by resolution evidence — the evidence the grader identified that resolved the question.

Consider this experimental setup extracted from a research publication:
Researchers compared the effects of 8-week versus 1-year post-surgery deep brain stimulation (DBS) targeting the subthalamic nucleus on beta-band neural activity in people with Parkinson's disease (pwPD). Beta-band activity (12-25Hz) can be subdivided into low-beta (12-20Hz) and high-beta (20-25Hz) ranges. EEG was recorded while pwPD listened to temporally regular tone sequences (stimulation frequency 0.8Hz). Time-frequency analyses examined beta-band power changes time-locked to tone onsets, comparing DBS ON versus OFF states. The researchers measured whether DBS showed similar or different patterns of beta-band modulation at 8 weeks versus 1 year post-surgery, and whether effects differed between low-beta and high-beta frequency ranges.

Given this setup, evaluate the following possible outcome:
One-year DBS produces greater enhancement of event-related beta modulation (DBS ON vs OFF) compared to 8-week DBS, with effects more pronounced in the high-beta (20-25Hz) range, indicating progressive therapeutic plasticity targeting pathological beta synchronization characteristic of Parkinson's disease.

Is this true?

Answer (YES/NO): NO